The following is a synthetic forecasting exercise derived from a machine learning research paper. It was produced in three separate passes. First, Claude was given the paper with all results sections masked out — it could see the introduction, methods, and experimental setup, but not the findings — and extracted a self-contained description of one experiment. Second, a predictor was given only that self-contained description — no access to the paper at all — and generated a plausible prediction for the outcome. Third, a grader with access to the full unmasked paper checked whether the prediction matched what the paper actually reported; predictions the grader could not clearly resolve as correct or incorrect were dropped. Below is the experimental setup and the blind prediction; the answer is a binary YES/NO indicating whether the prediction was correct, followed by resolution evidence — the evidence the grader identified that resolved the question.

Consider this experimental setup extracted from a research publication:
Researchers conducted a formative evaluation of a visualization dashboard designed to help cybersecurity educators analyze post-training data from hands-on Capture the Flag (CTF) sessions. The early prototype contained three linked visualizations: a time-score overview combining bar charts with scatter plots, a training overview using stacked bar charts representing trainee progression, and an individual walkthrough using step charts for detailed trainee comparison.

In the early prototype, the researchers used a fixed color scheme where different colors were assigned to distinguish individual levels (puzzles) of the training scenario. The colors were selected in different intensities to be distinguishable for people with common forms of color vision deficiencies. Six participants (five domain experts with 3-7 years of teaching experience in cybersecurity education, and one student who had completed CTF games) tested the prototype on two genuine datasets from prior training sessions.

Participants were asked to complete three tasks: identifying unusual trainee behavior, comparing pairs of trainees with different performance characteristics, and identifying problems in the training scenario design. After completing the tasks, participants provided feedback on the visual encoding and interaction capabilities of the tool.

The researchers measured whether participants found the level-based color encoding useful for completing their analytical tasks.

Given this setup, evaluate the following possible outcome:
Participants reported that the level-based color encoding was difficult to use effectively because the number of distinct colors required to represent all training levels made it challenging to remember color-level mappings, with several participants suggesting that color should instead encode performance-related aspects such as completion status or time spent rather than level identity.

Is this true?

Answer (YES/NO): NO